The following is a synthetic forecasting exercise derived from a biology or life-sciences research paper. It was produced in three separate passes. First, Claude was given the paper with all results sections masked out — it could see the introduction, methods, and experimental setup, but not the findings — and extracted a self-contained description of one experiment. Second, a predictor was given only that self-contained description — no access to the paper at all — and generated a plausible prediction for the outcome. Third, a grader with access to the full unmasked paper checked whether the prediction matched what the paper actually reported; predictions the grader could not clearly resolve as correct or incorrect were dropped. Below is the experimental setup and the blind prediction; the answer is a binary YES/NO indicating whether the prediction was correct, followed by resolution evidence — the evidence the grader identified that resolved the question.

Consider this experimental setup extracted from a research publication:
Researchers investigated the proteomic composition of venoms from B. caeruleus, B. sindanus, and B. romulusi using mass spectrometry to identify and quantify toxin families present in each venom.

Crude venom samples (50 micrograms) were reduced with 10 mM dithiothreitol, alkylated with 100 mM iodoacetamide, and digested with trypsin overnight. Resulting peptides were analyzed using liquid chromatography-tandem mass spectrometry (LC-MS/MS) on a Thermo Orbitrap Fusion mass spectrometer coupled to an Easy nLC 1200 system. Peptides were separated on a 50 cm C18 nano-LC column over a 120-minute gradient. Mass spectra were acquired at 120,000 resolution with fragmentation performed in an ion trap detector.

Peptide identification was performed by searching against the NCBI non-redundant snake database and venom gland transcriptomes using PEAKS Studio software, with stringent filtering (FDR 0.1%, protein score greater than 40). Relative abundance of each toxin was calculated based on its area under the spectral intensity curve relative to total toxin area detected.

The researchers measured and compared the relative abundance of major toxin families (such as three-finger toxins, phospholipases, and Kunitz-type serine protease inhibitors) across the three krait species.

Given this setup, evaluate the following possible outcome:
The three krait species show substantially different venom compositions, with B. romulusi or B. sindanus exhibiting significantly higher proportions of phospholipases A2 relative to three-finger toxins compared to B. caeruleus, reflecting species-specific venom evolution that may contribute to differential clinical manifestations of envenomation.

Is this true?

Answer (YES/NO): YES